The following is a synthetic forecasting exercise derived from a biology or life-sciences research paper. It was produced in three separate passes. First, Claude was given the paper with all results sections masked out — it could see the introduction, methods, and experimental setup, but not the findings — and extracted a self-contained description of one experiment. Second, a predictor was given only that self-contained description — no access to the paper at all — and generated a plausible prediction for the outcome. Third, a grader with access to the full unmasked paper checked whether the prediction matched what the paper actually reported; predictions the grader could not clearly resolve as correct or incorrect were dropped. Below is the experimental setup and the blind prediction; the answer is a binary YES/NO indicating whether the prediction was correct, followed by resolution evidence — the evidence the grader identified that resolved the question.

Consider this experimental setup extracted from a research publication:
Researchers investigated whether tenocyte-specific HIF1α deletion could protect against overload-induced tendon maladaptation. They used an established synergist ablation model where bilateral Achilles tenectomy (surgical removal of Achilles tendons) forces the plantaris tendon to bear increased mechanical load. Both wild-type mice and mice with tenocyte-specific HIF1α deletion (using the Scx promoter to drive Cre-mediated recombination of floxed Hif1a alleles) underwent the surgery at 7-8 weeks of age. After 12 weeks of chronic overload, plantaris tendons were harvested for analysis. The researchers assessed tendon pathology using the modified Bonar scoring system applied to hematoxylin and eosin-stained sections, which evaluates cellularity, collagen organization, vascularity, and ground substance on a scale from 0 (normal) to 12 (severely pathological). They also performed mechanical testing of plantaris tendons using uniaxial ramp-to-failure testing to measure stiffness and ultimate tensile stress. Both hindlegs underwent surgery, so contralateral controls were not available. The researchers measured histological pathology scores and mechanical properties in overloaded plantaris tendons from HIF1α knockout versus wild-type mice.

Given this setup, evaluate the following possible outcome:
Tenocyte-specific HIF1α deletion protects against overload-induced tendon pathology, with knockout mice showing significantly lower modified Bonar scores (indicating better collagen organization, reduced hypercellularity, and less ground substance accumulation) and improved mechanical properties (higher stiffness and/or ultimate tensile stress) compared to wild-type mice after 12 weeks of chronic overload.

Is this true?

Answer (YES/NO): YES